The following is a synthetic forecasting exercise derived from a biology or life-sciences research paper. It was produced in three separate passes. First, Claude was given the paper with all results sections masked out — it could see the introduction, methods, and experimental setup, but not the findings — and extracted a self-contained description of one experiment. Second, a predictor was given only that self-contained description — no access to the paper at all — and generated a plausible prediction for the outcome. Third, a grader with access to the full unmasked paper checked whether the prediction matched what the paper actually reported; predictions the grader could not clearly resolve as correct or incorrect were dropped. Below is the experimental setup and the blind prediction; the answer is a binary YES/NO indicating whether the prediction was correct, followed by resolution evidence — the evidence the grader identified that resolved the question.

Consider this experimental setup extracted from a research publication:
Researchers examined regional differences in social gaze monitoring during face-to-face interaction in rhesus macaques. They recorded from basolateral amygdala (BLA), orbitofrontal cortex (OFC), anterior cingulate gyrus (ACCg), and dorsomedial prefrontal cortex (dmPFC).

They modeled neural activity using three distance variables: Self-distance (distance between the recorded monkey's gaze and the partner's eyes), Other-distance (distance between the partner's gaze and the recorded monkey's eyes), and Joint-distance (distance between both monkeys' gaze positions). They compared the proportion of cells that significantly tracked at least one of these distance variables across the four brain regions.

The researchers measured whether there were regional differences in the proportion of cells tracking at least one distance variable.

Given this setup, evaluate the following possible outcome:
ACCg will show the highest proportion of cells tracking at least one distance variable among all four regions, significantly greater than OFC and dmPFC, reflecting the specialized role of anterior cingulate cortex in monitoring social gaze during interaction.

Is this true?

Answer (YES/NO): NO